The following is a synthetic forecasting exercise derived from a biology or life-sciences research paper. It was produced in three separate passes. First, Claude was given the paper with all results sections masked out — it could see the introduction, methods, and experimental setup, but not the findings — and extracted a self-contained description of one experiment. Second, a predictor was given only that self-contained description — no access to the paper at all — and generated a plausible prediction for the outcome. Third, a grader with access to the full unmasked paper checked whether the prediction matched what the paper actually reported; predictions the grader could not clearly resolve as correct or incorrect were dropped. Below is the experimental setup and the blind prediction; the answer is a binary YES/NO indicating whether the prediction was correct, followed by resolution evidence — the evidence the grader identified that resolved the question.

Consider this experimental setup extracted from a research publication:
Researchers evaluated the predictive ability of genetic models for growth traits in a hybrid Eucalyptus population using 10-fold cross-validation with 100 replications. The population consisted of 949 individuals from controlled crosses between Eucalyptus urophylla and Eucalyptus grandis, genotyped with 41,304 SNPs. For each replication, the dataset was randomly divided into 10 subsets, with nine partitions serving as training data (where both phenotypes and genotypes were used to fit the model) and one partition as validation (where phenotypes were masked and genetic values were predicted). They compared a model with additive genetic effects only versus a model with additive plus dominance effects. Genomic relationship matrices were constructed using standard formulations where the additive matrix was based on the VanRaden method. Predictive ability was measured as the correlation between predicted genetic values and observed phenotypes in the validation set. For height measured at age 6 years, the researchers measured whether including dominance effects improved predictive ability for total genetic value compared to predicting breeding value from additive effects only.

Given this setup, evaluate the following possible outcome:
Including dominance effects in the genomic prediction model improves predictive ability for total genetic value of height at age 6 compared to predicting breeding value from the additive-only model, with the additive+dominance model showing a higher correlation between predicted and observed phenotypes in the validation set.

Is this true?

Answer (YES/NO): YES